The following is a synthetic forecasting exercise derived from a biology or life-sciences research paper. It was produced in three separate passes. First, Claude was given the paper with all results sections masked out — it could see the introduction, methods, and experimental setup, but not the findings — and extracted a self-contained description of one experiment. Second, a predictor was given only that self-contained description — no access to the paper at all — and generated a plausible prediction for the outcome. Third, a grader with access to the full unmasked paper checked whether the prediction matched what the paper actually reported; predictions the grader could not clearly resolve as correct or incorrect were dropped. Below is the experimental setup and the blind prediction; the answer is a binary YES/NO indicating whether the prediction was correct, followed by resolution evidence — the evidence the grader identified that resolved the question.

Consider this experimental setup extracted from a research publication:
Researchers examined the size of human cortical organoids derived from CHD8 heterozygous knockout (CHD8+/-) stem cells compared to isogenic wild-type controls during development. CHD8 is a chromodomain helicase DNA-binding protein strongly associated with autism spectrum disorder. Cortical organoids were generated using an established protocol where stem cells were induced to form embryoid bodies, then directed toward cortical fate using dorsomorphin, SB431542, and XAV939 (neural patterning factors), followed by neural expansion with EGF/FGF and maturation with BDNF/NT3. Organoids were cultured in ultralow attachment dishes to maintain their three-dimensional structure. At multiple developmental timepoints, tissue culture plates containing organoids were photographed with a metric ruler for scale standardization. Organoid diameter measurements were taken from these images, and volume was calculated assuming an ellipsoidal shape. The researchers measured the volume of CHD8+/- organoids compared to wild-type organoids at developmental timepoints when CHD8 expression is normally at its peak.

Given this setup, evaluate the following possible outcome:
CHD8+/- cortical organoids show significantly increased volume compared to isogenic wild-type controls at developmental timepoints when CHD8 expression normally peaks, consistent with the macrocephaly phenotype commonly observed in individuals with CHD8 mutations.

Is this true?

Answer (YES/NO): YES